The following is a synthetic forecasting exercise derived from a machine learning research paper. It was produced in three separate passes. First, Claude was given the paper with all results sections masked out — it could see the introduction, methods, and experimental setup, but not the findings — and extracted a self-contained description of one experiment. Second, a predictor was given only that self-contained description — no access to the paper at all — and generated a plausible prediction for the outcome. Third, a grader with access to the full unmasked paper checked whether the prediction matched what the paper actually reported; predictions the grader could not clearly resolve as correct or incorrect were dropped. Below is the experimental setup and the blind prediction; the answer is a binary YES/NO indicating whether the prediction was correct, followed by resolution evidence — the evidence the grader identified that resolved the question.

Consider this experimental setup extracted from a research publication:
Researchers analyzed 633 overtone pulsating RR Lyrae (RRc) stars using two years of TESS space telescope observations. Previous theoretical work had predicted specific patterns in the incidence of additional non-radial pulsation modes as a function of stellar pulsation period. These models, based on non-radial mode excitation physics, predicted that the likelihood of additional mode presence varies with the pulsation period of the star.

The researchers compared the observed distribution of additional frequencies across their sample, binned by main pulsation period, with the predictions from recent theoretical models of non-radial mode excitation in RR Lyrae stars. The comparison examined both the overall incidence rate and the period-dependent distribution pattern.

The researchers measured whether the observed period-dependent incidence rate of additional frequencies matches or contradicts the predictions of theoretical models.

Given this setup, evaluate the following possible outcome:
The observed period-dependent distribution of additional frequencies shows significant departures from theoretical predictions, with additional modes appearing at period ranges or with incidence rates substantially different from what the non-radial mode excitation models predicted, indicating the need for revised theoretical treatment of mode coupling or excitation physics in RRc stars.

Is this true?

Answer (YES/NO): NO